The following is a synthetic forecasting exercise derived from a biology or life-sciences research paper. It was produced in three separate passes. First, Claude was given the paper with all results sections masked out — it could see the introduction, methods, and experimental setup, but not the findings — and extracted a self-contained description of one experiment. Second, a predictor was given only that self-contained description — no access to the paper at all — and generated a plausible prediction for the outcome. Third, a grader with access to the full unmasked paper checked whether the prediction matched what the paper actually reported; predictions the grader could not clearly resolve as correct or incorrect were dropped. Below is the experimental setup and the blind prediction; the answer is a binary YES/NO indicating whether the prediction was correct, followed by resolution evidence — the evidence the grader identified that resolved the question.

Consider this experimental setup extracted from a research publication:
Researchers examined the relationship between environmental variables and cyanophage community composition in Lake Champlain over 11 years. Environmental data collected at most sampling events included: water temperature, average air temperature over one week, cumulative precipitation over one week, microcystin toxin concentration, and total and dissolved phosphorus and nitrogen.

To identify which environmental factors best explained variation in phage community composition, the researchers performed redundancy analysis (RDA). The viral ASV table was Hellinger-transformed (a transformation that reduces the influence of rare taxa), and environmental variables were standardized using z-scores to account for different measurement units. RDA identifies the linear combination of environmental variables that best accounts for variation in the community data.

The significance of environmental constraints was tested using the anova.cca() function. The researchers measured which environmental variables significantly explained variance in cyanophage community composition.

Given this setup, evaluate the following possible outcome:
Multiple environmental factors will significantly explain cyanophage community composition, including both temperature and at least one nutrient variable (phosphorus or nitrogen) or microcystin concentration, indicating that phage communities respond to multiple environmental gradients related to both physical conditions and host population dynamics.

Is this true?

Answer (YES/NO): YES